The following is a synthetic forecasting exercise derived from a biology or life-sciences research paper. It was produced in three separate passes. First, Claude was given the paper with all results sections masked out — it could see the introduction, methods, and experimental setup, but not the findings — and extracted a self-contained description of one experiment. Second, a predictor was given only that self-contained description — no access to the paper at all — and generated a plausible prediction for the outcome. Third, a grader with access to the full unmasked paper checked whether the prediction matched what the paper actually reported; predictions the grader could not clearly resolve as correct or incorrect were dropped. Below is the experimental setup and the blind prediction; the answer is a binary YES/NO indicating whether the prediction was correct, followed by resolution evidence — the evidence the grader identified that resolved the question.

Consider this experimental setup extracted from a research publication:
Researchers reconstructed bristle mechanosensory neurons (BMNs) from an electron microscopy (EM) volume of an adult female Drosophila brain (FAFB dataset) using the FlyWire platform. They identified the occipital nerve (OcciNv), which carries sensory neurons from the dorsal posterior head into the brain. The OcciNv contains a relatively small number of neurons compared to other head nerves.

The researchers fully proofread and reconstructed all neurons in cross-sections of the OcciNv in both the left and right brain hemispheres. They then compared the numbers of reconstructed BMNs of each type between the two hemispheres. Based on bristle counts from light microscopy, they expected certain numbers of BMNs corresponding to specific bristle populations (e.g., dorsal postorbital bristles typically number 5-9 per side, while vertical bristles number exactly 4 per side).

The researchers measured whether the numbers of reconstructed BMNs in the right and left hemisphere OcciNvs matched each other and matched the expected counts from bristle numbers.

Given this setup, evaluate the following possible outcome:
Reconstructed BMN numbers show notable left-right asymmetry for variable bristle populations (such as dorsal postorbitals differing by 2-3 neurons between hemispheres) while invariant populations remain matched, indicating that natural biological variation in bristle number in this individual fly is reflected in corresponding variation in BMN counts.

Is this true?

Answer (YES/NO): NO